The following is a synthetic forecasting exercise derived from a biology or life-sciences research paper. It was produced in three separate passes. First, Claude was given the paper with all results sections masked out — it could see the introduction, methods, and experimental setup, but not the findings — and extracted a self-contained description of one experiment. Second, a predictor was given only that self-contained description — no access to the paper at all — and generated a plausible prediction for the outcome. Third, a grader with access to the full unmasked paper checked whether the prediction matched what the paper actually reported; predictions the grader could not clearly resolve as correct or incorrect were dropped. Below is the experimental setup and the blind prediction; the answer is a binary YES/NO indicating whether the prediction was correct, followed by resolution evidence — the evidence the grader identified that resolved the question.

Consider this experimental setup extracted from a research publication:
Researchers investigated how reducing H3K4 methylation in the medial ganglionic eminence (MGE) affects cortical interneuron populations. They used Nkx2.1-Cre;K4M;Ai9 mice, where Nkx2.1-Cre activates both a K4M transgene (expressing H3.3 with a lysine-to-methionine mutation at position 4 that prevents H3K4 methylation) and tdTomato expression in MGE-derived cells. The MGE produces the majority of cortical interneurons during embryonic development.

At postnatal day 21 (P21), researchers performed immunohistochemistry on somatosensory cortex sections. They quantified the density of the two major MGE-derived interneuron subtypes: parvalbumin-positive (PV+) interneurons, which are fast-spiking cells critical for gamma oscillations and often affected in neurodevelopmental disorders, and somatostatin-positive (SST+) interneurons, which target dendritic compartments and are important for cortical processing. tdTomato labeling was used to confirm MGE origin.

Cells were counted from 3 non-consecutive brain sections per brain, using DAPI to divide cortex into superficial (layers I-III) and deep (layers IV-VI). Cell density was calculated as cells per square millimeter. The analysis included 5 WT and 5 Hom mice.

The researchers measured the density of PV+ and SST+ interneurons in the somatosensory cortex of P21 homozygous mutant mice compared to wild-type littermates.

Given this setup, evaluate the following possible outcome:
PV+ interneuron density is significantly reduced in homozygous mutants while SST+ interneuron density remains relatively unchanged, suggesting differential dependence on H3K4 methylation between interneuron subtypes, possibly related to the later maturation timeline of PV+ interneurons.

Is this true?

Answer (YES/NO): YES